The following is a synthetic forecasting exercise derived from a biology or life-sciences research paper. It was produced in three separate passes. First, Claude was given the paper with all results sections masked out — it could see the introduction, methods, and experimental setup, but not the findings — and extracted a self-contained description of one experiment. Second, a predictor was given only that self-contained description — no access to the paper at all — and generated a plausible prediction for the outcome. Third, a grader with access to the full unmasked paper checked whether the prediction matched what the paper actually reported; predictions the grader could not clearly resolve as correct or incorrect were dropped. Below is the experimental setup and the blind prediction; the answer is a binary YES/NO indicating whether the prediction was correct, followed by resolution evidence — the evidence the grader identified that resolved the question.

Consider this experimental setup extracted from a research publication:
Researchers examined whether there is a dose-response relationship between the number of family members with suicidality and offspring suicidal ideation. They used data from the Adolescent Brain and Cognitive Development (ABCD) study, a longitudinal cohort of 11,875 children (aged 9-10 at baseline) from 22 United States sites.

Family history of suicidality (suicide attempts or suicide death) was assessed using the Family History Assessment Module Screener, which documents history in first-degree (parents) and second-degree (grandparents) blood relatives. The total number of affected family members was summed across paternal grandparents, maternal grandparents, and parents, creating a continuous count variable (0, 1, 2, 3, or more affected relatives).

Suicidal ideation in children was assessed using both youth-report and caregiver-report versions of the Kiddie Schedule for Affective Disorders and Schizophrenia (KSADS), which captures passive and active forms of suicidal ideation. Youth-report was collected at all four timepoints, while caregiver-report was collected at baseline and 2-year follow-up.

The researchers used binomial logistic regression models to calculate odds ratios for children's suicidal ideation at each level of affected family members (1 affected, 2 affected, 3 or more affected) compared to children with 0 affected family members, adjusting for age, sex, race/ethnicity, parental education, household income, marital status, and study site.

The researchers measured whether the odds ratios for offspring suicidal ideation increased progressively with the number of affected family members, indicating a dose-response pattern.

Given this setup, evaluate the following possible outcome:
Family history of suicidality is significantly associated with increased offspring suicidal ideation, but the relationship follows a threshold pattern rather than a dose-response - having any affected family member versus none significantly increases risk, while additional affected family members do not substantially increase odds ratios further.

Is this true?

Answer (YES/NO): NO